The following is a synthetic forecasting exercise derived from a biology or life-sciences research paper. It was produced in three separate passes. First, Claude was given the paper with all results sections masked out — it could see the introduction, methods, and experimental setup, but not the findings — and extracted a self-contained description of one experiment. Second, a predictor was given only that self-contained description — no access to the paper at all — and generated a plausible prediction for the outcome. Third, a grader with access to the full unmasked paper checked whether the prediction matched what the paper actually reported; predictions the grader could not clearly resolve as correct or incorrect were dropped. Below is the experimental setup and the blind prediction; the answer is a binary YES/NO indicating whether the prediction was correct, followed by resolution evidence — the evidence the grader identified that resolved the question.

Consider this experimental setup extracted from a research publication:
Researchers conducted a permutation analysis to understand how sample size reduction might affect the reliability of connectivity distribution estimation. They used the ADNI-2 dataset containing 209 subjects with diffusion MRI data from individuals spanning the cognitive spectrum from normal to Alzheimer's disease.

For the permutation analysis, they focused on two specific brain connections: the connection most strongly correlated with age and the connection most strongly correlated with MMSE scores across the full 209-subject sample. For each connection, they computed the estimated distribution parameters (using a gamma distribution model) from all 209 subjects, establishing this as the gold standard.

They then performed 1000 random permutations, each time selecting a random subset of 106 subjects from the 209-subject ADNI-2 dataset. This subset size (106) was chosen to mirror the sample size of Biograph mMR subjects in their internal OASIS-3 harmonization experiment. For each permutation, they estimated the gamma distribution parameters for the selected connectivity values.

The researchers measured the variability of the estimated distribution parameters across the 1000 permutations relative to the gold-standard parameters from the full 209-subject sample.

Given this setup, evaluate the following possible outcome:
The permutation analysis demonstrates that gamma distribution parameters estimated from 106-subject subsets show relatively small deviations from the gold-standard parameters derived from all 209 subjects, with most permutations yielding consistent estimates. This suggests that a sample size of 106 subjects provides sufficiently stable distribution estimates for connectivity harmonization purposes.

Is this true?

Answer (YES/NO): NO